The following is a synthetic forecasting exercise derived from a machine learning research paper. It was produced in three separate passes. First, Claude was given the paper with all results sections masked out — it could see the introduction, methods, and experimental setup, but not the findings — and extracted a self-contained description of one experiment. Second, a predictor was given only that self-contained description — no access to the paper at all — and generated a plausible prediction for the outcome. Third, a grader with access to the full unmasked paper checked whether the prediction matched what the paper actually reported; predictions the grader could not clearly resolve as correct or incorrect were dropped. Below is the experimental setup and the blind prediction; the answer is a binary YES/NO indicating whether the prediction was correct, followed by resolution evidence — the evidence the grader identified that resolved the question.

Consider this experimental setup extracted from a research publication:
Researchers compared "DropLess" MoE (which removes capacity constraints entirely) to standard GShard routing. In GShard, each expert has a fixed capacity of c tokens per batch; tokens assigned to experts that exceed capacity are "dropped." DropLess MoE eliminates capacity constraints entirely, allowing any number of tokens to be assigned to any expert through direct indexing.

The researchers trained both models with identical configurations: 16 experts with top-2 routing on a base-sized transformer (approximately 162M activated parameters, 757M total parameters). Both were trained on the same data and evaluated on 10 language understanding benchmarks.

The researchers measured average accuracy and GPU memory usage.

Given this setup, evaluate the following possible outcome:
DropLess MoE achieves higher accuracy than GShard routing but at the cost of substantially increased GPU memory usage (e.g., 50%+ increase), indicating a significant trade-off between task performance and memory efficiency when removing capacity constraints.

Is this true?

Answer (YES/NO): NO